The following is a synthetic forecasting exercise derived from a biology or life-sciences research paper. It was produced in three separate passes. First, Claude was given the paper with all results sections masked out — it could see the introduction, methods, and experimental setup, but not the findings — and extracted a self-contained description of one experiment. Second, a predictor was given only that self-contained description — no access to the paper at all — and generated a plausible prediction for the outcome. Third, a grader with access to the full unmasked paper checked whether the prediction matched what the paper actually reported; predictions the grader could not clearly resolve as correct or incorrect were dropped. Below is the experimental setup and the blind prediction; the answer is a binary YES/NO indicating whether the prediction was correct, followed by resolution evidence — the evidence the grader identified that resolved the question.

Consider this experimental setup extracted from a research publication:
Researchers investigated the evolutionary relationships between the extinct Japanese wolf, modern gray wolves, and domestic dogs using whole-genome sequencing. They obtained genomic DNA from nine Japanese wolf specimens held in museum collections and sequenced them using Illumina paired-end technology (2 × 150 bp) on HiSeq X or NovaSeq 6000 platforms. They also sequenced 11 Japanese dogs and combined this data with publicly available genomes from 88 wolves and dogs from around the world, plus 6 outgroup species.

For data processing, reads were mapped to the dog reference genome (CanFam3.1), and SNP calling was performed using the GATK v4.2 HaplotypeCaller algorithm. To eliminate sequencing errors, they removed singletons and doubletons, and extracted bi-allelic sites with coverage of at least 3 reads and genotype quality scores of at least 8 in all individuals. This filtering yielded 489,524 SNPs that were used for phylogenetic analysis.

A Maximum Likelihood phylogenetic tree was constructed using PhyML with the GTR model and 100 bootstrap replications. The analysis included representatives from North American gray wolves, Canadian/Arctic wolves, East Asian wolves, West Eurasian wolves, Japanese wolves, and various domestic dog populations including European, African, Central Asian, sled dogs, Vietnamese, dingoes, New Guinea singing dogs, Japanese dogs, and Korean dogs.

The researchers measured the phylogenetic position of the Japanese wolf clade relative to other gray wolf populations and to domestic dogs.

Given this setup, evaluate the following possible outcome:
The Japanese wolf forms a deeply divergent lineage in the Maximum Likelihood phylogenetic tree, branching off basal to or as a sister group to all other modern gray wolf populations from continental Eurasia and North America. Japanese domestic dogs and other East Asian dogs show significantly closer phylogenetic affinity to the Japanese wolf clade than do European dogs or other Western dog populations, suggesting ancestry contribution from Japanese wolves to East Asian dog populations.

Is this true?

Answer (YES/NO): NO